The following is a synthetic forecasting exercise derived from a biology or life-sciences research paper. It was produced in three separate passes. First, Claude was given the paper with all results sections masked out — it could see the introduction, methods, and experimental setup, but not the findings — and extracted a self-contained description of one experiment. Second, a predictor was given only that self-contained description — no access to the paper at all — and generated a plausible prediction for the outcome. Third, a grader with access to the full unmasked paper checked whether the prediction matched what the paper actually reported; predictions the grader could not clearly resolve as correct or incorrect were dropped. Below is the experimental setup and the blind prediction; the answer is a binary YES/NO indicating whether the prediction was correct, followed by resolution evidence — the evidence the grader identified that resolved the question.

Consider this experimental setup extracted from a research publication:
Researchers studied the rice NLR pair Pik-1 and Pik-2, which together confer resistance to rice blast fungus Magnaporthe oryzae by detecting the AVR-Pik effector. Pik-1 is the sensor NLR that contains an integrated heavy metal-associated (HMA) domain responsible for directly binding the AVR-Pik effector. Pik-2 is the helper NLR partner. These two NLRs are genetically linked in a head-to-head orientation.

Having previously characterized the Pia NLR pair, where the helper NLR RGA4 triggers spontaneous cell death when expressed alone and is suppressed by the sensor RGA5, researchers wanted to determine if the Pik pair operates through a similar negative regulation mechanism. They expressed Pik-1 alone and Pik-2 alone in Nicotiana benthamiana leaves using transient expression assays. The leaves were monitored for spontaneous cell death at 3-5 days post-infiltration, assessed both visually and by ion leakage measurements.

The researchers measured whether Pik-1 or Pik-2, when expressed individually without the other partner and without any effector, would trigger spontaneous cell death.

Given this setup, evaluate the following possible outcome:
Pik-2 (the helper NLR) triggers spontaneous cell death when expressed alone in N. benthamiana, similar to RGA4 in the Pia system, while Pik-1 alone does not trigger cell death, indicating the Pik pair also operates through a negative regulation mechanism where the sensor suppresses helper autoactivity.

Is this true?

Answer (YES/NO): NO